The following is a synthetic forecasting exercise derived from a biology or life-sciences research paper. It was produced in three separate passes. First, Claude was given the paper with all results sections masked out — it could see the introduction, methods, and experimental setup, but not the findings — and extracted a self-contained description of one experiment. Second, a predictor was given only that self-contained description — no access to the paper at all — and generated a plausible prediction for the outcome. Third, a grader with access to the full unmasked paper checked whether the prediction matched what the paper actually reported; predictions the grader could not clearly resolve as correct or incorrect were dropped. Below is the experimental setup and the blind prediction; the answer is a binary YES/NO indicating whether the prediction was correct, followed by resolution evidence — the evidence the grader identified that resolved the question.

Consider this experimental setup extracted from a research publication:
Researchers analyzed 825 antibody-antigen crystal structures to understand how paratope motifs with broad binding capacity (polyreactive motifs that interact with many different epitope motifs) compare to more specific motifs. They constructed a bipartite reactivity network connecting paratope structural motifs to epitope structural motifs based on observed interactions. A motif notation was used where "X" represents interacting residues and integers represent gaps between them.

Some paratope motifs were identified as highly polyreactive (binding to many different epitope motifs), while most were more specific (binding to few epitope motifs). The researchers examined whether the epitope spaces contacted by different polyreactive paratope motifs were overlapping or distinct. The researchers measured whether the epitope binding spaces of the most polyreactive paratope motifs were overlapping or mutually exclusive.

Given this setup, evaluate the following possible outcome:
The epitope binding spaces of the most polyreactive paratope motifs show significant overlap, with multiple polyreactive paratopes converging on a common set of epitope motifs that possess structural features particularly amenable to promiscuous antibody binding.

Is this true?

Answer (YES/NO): NO